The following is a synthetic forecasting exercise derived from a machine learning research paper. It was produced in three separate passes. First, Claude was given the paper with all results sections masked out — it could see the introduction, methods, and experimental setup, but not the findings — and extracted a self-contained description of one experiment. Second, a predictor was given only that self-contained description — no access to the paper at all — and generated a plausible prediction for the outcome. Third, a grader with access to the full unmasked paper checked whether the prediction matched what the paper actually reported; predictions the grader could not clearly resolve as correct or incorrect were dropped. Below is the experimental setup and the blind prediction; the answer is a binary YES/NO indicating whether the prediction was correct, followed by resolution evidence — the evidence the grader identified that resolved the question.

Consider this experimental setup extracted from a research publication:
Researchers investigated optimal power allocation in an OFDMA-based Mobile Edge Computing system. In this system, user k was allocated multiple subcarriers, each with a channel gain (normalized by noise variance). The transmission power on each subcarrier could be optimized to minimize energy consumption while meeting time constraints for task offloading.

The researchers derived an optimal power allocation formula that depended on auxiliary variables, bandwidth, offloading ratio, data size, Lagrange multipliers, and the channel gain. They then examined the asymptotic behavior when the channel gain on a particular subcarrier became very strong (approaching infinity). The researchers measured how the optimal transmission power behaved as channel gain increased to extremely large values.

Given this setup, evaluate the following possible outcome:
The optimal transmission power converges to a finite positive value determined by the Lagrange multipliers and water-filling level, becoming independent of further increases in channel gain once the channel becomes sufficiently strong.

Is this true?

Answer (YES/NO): YES